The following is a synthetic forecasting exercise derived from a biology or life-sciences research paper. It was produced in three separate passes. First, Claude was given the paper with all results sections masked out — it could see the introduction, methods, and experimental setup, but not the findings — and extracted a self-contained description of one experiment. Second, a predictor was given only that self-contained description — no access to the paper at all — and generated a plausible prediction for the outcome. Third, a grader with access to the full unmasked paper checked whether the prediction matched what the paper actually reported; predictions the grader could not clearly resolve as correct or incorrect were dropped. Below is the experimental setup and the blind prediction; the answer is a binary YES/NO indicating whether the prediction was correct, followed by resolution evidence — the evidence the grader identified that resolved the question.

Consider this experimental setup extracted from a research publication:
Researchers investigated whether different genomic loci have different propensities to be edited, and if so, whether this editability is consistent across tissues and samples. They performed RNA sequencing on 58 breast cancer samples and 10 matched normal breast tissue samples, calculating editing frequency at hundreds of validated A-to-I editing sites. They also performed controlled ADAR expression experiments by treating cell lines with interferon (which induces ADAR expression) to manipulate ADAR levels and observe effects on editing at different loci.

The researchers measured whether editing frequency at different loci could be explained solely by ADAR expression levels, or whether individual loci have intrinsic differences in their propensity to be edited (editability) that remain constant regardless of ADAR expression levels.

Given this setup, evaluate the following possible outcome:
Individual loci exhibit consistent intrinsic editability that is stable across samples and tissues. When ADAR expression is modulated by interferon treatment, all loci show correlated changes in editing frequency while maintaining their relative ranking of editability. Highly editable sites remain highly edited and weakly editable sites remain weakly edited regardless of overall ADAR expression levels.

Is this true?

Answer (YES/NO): YES